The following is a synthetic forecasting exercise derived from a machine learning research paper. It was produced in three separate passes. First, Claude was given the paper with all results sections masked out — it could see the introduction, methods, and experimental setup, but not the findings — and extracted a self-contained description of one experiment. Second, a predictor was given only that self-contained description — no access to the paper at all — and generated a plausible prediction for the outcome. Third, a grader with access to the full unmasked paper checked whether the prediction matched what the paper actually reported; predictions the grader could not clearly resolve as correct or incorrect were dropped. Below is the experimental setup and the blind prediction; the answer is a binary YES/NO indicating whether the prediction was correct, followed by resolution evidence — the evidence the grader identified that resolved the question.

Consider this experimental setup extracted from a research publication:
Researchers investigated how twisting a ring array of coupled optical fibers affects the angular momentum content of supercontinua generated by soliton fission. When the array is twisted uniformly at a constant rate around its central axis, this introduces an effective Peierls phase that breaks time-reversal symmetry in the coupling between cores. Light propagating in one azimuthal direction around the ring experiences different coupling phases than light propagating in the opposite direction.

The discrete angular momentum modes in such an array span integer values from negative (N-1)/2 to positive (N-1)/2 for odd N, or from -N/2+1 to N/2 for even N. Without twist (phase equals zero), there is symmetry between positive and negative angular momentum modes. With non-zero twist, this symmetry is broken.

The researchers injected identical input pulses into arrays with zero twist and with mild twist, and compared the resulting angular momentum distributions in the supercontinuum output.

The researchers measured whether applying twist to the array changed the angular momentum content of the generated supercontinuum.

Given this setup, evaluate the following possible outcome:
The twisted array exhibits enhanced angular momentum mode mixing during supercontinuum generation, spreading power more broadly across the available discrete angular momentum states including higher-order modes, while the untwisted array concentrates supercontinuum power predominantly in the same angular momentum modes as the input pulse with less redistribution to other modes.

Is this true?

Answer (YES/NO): NO